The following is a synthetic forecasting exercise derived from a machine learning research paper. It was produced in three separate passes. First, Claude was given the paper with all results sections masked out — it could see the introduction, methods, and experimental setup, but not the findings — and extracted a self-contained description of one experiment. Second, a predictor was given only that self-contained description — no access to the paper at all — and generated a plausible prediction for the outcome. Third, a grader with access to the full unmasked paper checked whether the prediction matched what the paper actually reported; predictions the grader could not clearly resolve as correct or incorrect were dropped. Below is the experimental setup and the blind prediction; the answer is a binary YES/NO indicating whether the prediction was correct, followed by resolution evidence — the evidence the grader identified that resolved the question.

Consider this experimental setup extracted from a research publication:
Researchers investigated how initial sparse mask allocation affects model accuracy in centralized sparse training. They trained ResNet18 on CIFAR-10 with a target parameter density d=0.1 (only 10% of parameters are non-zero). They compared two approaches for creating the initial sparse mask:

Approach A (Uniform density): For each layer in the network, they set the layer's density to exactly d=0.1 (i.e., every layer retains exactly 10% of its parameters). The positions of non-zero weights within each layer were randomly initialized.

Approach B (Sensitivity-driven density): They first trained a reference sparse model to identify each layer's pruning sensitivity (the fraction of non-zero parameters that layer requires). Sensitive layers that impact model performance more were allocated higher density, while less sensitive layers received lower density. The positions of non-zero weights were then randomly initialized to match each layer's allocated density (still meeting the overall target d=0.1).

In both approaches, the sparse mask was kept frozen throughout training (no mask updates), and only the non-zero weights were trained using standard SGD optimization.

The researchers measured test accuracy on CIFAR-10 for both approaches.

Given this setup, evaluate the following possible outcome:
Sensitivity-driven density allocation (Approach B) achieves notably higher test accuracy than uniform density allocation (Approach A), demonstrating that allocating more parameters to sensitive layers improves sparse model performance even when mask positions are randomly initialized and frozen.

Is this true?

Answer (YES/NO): YES